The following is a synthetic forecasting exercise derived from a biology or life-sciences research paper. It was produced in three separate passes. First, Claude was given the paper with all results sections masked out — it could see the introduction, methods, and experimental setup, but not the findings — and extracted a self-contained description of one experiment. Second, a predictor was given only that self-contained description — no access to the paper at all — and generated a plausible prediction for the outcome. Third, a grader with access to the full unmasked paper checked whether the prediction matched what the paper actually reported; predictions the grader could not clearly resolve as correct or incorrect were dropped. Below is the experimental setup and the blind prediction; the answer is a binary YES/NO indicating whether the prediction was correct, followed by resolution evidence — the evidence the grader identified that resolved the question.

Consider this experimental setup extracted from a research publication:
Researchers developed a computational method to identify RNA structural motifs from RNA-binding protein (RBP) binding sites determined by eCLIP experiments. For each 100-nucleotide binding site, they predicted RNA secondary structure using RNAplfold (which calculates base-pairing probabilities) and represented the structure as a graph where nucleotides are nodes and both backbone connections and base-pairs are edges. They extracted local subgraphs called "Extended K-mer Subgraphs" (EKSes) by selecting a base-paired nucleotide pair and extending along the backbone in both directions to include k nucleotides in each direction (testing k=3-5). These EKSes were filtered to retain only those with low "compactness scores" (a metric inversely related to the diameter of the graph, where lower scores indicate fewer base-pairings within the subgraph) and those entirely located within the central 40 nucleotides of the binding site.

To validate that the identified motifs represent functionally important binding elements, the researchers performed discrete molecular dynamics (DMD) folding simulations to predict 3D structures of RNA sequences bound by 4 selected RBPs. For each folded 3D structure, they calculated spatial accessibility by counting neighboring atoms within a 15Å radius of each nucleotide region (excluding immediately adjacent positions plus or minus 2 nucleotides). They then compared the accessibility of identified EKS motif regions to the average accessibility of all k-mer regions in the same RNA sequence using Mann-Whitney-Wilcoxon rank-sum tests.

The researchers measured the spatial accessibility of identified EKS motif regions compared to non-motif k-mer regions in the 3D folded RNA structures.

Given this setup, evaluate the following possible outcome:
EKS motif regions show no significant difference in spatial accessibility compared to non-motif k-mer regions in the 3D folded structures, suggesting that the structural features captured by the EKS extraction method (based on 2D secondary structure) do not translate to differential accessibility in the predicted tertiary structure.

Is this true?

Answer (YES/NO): NO